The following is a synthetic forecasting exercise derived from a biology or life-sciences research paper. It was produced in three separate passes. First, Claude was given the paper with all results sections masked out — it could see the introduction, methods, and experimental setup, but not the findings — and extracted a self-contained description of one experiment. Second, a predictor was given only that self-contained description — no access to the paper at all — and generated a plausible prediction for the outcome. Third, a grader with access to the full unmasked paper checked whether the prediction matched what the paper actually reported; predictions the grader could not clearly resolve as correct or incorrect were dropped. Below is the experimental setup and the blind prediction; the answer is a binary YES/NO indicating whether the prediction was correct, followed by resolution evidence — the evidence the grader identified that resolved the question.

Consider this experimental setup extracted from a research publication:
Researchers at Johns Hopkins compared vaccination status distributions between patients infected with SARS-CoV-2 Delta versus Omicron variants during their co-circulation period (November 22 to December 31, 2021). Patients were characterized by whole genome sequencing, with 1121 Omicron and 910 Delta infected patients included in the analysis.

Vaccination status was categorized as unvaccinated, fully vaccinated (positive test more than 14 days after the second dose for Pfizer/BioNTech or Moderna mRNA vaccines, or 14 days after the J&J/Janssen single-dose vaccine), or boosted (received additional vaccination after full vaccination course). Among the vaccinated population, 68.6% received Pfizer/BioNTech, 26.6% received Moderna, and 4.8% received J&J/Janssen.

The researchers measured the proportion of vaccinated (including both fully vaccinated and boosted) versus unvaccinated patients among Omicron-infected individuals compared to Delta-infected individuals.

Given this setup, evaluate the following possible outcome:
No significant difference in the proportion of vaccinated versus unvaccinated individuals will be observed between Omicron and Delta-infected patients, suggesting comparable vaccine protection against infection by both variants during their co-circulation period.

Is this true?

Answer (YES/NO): NO